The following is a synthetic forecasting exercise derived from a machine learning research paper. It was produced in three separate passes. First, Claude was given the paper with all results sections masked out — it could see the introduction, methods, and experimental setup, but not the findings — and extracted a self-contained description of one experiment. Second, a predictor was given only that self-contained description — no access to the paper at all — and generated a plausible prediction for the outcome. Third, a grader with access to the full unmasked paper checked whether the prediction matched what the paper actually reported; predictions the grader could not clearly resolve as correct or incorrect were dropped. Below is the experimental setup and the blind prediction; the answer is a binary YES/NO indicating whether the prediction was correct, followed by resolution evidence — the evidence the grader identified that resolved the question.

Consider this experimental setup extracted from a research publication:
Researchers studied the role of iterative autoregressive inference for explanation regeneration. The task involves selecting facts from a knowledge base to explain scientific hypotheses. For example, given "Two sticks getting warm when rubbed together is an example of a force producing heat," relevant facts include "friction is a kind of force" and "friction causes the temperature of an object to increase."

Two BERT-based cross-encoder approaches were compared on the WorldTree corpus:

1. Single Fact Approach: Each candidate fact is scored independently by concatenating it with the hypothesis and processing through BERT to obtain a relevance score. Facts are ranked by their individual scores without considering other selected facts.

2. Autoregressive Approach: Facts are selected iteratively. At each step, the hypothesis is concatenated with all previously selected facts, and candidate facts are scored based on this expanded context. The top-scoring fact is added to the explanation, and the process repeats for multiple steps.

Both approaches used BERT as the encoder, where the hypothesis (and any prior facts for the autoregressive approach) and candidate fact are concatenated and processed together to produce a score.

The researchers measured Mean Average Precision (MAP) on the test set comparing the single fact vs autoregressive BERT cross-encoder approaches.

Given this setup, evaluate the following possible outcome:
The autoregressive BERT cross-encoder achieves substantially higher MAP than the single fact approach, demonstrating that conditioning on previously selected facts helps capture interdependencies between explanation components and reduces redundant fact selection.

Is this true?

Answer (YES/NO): NO